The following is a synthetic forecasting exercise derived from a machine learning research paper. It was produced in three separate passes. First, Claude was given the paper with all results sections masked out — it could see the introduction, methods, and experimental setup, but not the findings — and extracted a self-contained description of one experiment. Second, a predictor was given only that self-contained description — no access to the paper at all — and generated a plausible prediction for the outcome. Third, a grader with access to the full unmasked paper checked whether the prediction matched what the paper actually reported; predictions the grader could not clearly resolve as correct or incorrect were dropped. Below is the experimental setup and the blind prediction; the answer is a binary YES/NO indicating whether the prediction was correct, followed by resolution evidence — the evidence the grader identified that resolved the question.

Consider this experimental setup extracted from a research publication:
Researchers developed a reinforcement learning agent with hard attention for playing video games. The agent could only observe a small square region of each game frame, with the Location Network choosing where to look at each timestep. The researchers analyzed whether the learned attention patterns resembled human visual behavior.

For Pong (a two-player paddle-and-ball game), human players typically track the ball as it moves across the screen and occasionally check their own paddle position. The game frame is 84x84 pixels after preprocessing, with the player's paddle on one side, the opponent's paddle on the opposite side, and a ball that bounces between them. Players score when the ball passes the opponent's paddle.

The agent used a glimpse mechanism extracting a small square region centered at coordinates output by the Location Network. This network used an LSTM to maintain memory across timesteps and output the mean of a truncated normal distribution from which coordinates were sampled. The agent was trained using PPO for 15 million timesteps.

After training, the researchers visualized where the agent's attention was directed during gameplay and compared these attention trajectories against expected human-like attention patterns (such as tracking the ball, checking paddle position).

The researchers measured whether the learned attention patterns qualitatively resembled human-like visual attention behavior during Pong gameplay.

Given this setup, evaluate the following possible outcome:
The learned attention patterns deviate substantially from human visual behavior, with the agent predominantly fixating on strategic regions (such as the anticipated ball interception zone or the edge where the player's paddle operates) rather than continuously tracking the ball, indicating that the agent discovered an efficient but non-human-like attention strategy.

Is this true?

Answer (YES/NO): NO